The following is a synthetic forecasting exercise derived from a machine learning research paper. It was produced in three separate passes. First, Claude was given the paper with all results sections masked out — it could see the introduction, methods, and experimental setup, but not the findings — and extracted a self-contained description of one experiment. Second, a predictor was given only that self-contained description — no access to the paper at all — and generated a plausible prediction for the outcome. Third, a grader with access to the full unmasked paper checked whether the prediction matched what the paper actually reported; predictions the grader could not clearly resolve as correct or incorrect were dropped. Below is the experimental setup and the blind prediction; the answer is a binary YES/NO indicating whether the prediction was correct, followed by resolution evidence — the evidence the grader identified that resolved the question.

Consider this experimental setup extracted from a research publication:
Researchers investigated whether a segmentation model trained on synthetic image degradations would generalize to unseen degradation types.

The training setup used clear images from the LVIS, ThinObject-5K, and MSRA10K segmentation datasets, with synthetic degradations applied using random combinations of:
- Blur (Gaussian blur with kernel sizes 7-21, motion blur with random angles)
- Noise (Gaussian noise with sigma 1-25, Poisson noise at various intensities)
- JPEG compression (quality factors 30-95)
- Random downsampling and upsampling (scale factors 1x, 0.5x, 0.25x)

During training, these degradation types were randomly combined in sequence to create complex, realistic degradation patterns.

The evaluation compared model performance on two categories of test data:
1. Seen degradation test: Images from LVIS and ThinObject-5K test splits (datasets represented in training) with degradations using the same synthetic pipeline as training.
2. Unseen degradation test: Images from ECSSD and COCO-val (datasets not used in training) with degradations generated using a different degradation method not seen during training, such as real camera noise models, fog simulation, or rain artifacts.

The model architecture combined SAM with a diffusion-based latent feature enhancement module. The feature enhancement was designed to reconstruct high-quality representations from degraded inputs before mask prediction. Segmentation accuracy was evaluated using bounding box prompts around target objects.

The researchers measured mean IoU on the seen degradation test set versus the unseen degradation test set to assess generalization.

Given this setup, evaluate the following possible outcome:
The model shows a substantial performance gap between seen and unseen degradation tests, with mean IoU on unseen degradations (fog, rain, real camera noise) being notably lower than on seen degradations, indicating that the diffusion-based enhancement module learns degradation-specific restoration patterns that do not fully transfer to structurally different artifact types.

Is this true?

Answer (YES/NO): NO